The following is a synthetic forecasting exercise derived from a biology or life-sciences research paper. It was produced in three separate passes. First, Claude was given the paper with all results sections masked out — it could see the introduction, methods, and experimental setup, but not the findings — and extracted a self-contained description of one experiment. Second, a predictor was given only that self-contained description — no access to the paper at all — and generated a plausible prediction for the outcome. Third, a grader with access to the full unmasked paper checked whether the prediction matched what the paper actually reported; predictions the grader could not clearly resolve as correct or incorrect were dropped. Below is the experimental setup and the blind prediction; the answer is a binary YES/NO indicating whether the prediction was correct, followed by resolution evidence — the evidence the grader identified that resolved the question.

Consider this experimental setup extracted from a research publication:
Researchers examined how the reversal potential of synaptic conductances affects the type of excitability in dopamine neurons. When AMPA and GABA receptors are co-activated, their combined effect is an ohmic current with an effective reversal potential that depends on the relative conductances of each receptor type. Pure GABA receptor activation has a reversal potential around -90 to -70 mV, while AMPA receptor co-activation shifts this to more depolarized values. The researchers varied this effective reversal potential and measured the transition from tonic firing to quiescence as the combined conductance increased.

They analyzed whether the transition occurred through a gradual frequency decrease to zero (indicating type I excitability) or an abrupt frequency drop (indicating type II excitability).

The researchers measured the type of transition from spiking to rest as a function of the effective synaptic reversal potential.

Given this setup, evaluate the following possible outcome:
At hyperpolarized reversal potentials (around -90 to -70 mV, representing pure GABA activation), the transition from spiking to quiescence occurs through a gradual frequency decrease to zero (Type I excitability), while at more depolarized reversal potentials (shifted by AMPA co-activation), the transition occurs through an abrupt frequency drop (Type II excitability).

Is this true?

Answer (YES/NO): YES